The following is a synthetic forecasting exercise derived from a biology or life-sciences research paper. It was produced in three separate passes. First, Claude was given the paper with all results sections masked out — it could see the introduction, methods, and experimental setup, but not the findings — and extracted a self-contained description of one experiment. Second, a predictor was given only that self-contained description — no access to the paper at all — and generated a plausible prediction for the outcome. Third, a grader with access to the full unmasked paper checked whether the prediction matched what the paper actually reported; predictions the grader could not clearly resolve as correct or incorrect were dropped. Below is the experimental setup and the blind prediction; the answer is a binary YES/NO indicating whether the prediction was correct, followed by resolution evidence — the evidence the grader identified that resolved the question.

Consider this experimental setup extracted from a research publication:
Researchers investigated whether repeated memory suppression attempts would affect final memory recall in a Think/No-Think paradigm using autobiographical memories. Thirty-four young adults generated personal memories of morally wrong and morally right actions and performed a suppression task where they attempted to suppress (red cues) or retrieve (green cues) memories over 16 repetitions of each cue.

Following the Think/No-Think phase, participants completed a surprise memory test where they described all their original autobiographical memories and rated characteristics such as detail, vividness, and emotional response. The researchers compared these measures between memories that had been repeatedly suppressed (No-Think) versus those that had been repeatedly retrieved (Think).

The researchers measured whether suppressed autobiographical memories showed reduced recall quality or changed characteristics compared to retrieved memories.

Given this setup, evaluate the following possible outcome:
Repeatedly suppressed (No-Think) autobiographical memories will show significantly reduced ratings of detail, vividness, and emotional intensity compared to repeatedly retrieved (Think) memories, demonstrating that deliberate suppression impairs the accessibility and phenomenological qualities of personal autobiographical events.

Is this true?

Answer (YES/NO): NO